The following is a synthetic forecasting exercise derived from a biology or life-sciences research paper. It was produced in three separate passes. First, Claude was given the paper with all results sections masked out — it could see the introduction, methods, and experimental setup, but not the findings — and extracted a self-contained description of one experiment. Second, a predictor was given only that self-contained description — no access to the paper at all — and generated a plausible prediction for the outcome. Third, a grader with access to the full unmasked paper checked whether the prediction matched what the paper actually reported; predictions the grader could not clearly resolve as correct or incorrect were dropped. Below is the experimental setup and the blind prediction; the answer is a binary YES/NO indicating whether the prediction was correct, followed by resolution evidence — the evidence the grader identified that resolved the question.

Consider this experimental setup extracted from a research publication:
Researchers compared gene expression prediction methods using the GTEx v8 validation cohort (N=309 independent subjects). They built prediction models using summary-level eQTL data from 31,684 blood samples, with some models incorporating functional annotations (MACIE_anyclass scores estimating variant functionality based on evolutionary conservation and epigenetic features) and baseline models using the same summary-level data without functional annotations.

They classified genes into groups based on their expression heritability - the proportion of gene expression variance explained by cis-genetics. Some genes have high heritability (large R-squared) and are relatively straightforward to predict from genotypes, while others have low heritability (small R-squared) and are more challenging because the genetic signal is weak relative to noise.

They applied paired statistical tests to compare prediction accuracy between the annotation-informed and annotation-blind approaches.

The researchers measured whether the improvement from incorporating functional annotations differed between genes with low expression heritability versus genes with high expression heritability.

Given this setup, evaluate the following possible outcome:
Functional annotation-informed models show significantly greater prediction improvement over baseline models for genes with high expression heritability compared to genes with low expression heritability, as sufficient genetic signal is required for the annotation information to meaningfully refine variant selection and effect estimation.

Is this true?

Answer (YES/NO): NO